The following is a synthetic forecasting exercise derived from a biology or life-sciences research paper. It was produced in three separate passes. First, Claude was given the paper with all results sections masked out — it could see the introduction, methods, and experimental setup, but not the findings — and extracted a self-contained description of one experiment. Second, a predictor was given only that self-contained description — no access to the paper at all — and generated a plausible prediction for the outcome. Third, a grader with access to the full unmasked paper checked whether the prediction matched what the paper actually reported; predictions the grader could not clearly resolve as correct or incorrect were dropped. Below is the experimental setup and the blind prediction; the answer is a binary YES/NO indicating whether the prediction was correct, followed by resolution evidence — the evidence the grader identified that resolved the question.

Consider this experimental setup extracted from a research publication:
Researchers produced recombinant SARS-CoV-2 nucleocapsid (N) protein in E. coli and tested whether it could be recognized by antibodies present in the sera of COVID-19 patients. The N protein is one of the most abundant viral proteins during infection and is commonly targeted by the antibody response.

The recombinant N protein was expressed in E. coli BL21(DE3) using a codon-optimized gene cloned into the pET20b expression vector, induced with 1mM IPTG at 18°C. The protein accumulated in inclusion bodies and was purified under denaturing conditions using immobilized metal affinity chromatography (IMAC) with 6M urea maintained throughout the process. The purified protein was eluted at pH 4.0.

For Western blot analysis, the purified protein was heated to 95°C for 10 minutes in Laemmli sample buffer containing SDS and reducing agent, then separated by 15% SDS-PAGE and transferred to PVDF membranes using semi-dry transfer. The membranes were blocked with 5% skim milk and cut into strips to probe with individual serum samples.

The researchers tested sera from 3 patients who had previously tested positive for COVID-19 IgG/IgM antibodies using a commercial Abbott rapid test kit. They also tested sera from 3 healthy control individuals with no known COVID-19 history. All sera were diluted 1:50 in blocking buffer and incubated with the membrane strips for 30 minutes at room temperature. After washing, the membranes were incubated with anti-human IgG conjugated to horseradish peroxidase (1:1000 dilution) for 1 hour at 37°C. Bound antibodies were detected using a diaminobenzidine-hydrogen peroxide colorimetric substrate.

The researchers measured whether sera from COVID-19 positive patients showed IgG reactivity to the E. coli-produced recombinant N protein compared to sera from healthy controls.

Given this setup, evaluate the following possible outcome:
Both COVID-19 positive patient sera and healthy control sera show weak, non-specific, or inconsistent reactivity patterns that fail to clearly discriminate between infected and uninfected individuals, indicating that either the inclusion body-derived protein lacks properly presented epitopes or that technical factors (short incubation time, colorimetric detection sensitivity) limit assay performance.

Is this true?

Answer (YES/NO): NO